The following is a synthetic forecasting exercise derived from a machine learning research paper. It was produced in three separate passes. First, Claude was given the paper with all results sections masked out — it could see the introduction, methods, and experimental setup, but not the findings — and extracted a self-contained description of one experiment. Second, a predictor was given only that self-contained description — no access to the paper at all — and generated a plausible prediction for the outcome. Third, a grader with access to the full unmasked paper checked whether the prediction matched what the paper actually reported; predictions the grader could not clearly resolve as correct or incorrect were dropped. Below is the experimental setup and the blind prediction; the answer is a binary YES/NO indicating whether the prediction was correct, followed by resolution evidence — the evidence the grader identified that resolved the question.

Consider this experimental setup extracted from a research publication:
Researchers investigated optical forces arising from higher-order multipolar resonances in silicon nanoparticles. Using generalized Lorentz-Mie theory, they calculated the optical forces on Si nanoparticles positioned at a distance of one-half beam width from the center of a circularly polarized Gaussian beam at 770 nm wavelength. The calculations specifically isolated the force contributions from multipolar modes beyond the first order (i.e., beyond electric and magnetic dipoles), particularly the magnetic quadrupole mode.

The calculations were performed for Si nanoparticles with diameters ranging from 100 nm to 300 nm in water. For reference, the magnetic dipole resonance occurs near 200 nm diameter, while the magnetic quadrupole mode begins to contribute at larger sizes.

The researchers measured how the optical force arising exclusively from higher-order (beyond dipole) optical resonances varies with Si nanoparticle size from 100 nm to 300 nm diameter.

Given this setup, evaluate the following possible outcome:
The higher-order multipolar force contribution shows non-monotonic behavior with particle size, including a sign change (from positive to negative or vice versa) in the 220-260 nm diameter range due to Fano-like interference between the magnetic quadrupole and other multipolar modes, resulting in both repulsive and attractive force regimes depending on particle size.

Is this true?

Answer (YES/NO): NO